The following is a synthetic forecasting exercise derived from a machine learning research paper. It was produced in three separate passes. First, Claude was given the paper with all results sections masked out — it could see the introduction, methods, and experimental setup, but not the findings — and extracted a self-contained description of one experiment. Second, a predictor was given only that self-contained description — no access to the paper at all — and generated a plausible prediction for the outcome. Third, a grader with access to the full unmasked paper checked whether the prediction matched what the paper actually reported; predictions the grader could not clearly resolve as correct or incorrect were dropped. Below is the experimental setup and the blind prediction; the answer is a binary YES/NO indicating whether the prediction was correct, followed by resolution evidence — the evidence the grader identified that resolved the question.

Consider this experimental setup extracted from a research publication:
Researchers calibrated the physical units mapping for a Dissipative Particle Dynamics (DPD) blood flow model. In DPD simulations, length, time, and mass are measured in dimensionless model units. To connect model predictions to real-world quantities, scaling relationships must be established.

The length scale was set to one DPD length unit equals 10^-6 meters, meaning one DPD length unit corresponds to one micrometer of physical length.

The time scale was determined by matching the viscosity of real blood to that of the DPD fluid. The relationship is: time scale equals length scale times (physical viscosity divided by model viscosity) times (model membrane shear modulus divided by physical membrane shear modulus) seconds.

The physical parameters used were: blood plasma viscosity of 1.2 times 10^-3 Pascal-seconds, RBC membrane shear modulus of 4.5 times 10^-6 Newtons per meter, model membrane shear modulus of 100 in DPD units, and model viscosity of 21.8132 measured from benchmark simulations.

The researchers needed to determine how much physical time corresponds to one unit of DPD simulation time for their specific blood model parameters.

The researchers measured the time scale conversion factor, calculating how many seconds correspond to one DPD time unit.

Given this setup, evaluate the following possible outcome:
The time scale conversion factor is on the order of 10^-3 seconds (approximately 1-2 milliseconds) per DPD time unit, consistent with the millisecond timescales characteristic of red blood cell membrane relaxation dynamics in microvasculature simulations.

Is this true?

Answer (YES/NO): YES